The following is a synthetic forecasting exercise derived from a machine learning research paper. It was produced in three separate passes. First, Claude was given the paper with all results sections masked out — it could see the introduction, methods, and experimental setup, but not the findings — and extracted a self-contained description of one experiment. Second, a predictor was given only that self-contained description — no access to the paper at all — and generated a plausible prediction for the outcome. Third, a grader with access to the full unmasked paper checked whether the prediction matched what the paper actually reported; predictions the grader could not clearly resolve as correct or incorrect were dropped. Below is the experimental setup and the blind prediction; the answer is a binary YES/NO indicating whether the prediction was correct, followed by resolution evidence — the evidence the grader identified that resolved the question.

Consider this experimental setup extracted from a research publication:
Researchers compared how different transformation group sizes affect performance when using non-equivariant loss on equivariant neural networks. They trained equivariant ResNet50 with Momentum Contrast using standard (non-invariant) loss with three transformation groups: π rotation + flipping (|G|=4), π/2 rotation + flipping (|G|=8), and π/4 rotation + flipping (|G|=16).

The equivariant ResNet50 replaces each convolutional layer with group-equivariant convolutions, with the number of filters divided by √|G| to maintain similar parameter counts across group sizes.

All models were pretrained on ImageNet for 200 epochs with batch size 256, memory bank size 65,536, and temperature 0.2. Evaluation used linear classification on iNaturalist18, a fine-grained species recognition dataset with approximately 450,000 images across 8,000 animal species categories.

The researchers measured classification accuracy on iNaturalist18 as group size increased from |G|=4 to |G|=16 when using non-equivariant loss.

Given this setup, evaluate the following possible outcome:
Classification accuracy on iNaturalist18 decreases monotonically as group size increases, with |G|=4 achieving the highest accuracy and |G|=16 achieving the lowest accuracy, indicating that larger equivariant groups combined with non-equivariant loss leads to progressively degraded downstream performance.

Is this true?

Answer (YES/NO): YES